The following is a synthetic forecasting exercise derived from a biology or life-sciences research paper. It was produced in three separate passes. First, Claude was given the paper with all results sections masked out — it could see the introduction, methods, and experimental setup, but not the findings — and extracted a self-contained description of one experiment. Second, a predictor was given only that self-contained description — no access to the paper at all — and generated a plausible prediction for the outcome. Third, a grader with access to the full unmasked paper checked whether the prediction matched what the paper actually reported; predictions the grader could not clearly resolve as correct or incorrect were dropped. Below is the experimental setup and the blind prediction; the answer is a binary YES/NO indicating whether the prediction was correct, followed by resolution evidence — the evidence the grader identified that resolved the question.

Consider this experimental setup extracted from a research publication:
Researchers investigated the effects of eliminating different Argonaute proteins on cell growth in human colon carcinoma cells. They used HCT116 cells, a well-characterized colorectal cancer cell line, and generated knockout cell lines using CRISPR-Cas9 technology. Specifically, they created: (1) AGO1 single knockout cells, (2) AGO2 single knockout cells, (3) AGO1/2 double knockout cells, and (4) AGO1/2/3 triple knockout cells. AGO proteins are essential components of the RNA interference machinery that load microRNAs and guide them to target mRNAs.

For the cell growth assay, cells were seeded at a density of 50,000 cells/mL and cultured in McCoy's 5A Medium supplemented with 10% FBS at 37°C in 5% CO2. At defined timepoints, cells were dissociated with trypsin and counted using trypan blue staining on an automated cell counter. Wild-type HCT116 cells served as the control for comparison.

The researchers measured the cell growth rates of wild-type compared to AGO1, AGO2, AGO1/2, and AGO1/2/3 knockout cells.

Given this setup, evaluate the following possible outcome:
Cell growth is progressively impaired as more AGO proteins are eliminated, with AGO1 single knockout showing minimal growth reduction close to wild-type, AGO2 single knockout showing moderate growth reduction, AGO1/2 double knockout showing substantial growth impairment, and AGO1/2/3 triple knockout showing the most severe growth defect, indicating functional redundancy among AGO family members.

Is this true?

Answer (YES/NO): NO